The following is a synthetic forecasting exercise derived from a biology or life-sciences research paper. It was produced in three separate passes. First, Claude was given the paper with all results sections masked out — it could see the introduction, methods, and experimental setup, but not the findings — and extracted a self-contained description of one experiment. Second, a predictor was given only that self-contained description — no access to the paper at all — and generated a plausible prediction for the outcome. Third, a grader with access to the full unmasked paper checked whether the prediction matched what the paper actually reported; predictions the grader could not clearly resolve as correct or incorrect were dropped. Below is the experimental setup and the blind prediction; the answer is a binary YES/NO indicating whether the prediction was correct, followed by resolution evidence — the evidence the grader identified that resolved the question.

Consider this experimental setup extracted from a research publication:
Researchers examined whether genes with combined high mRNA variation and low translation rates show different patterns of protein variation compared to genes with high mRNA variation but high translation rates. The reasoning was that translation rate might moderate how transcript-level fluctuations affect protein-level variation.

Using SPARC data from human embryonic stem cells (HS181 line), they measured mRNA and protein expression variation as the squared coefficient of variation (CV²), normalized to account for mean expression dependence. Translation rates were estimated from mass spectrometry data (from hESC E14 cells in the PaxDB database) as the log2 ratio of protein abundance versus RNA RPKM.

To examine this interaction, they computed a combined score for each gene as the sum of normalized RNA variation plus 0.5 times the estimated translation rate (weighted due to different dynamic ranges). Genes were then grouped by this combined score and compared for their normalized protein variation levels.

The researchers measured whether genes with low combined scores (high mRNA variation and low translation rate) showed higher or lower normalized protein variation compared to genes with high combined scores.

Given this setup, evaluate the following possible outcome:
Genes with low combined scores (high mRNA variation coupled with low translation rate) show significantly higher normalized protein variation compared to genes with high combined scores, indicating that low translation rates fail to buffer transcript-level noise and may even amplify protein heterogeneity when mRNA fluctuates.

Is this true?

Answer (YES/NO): NO